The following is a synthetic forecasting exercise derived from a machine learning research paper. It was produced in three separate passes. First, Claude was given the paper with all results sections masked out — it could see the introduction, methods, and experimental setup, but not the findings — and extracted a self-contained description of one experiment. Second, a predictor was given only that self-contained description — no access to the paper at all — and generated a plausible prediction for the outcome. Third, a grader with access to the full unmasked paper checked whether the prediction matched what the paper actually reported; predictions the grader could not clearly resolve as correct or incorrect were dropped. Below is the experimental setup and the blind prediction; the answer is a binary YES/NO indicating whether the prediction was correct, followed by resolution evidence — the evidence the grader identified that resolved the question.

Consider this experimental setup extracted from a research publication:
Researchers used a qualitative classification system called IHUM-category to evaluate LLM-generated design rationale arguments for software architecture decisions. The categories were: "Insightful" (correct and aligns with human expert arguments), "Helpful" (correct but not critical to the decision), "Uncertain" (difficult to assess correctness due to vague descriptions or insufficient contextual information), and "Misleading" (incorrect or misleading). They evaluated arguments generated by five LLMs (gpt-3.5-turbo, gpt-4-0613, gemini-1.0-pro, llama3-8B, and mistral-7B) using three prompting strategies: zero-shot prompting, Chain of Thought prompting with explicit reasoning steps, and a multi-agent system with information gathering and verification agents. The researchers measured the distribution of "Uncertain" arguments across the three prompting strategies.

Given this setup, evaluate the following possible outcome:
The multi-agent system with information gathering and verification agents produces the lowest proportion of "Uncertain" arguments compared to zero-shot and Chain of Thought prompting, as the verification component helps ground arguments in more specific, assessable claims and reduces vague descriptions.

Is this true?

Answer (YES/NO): YES